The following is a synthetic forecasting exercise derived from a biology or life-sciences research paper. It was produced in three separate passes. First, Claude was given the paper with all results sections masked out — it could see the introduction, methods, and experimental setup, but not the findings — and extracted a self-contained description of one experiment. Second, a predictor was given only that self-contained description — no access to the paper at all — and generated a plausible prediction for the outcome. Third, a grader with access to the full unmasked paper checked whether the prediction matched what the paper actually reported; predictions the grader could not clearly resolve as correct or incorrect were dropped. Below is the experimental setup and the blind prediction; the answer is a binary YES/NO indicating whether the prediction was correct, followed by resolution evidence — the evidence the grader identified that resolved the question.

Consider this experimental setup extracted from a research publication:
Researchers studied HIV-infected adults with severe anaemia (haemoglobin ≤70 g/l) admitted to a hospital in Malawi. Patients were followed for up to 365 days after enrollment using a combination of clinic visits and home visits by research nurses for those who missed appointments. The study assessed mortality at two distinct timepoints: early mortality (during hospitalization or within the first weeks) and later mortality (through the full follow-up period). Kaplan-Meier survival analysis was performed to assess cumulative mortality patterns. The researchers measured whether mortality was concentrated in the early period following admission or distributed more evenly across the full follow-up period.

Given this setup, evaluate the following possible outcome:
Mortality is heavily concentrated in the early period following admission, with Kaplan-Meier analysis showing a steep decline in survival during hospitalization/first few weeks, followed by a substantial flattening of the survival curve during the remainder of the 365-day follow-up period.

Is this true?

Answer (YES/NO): YES